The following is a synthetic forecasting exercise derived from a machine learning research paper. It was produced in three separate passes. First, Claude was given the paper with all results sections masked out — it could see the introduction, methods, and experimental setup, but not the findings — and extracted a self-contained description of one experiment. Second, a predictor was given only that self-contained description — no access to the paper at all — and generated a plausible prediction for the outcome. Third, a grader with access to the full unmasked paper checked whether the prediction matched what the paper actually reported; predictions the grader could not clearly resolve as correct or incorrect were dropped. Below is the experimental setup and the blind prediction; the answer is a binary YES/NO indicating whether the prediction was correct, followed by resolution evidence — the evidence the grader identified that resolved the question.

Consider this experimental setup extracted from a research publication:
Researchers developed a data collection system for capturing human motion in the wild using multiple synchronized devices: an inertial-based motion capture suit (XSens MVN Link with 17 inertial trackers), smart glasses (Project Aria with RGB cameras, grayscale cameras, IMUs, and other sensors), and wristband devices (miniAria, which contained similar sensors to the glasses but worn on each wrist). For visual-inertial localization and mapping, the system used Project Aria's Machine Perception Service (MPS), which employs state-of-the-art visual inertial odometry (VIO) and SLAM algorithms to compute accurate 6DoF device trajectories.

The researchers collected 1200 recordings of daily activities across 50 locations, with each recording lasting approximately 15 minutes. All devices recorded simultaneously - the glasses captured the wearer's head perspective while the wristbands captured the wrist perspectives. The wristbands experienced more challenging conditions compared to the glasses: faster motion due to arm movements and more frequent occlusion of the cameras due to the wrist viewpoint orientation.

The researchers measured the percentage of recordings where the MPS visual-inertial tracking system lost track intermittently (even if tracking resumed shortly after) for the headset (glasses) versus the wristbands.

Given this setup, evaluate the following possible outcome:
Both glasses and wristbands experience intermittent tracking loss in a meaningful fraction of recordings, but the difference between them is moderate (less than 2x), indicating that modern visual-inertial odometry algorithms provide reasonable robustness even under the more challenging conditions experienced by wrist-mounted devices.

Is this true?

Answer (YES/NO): NO